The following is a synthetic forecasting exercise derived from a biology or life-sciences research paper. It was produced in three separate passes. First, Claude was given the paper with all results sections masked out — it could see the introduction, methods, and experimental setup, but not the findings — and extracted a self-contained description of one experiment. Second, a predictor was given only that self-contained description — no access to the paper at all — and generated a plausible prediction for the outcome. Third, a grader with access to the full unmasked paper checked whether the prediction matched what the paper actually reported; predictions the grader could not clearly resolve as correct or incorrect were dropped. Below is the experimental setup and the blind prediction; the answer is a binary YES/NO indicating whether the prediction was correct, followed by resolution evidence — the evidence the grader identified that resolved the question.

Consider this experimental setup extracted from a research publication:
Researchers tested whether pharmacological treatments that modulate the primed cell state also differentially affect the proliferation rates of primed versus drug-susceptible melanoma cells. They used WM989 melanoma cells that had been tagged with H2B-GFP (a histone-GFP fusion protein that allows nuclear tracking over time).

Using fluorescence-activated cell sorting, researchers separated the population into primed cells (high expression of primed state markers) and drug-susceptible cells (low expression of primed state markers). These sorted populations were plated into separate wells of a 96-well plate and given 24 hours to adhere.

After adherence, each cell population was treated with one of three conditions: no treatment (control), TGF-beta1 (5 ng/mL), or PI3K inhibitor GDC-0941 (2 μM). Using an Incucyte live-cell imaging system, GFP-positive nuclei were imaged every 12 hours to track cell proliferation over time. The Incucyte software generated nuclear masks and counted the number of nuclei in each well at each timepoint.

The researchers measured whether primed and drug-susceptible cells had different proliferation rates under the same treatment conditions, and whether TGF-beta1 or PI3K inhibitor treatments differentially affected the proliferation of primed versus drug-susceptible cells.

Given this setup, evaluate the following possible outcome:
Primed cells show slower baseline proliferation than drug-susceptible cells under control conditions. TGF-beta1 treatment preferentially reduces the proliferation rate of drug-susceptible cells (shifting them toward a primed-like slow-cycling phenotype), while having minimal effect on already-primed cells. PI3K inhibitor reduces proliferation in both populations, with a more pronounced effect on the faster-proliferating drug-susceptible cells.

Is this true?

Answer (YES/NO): NO